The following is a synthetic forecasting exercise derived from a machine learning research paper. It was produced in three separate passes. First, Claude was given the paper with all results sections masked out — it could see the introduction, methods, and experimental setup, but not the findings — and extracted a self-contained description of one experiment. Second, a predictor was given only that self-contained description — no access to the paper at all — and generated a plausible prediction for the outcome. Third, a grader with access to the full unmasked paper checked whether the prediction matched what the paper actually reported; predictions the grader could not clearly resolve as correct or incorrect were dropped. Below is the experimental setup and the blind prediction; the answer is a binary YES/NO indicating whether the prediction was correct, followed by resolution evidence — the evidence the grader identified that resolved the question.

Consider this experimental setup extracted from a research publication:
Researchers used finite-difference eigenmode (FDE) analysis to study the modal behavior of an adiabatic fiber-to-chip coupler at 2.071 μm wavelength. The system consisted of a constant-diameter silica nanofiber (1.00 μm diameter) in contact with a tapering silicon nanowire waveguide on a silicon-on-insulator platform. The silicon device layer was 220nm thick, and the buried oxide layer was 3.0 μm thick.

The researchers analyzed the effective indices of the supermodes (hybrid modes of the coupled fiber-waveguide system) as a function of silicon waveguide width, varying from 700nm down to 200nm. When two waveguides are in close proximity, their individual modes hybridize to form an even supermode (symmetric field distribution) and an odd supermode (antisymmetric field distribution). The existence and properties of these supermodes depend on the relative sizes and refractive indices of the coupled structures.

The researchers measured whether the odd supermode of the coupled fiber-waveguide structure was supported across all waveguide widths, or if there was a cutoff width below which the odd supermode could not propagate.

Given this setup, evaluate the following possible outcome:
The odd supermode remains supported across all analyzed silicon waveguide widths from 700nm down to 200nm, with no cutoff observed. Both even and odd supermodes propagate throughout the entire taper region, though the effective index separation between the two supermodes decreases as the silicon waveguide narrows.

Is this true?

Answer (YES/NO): NO